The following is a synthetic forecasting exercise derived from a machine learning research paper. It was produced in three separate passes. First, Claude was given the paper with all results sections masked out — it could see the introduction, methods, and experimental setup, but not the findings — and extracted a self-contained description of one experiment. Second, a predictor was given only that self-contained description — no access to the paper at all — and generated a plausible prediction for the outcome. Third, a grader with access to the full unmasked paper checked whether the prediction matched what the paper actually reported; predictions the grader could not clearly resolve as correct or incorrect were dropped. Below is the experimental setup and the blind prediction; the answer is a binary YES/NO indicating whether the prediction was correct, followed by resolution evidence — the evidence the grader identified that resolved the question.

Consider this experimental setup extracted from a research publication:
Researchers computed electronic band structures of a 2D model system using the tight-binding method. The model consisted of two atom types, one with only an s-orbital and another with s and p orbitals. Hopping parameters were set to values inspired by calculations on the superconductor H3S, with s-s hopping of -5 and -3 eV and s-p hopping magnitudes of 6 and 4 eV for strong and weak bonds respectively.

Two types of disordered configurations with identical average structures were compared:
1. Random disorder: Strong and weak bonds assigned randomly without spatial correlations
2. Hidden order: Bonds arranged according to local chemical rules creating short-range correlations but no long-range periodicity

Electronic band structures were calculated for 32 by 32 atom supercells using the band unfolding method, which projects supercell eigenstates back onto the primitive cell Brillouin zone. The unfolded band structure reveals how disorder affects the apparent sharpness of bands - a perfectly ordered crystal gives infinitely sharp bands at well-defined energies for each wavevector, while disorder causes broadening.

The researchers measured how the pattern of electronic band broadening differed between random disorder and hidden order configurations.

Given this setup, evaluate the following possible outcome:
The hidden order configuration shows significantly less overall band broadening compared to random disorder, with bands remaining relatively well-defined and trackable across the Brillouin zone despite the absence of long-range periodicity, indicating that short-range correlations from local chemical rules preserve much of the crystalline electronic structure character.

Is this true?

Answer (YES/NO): YES